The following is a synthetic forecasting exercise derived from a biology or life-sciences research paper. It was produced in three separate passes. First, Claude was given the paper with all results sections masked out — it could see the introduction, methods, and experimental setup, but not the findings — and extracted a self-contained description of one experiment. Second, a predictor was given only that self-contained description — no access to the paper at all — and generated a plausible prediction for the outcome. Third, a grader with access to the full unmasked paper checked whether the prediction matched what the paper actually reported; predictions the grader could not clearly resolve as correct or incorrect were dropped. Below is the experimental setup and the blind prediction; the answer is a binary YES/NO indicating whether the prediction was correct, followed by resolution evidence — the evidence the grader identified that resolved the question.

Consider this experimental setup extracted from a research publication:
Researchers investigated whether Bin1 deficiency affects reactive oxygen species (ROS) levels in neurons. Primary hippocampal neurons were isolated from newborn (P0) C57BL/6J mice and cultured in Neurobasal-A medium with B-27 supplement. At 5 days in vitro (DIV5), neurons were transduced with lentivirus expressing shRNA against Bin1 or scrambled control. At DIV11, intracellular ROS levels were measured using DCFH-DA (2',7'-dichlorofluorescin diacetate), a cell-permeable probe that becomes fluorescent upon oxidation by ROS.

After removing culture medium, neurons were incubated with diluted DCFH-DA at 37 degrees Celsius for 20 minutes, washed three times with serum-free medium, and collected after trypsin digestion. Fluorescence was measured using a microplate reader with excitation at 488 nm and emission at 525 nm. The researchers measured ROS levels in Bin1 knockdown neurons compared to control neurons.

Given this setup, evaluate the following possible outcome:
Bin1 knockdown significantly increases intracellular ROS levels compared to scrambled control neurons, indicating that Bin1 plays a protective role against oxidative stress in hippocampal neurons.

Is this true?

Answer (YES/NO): NO